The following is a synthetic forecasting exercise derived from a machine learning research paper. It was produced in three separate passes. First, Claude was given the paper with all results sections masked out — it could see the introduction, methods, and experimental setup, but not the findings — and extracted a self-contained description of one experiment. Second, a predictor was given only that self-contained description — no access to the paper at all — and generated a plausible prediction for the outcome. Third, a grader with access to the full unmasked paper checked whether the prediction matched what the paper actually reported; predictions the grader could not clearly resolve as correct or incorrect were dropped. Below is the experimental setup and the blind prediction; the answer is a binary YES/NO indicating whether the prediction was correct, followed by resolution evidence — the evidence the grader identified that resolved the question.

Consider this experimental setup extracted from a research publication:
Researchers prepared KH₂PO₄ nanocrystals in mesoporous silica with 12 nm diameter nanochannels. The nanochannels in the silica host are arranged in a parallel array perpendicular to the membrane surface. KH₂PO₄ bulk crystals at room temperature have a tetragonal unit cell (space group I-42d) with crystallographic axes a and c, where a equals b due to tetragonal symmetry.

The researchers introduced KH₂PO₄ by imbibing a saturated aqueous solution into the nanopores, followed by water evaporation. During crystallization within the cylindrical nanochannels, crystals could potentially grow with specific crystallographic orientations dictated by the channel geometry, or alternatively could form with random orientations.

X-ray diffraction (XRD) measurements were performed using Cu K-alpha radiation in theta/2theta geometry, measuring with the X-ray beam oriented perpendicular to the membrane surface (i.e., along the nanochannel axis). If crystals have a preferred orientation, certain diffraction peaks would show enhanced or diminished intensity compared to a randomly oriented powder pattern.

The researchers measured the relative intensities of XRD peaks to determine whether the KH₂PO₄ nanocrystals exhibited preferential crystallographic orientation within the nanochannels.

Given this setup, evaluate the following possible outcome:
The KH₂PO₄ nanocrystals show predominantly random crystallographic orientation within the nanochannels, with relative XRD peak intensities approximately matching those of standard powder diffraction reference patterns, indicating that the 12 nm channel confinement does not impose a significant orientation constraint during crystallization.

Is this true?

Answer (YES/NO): NO